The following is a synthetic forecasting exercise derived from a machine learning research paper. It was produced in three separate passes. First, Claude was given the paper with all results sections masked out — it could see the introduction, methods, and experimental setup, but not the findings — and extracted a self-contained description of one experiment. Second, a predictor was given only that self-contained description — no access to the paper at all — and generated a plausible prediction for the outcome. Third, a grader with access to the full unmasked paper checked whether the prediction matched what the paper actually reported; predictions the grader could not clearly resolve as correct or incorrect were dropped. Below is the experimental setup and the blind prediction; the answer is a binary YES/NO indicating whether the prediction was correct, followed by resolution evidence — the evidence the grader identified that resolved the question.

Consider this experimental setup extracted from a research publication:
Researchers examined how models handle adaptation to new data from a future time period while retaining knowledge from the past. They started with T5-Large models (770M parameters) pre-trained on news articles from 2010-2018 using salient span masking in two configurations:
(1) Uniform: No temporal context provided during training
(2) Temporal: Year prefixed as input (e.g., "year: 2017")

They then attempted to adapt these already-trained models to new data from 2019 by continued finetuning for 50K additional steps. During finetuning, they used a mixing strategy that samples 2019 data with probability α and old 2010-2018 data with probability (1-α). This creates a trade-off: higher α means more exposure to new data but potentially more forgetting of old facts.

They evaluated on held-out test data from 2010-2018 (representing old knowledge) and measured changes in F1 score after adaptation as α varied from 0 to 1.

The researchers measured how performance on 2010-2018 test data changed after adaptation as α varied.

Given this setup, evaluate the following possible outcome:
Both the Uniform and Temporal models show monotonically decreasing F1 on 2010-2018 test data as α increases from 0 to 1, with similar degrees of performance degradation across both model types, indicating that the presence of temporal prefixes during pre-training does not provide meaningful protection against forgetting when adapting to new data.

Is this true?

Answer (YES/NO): NO